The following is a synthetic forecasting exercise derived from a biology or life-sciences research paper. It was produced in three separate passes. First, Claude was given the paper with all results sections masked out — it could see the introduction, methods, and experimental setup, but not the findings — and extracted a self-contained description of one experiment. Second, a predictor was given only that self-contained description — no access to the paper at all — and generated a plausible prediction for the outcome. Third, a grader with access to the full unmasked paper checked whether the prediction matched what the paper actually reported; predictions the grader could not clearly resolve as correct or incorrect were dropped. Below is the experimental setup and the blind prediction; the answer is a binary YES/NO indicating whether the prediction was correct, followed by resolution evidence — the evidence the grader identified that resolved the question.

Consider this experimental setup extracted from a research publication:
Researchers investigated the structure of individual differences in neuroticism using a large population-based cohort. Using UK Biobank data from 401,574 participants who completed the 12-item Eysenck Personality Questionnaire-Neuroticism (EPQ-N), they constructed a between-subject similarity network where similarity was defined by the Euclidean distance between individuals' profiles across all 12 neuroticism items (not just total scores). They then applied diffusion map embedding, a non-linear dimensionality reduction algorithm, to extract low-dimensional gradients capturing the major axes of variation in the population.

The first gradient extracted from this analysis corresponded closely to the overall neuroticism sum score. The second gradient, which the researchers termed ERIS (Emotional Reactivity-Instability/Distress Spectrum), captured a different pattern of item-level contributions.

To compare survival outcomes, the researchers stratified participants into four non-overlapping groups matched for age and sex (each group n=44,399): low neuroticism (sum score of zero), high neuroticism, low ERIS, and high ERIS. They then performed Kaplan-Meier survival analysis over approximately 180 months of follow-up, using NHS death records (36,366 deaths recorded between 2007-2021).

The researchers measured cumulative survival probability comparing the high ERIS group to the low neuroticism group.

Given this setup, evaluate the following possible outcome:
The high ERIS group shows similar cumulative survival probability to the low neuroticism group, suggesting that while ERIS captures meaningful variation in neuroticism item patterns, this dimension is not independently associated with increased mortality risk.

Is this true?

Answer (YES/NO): NO